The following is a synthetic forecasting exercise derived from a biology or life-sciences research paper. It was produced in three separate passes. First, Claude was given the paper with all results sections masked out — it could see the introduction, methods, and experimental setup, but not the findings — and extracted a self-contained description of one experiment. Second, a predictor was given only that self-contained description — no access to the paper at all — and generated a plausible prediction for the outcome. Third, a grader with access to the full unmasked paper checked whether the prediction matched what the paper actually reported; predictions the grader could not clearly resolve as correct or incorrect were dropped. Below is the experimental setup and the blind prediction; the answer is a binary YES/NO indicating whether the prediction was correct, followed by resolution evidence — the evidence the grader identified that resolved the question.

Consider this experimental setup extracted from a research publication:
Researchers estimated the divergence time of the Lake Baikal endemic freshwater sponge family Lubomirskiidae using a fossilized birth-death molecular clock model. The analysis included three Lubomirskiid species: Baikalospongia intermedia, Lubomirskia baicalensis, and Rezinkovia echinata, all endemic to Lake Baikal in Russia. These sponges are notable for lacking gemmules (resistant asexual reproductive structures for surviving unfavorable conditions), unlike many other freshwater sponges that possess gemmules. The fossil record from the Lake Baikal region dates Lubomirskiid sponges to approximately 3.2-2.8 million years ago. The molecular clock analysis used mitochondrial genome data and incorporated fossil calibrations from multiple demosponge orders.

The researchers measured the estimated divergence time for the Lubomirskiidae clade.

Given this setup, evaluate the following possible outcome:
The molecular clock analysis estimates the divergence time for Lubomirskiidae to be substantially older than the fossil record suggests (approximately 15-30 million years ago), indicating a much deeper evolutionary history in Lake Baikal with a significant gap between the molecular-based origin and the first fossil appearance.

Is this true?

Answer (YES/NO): NO